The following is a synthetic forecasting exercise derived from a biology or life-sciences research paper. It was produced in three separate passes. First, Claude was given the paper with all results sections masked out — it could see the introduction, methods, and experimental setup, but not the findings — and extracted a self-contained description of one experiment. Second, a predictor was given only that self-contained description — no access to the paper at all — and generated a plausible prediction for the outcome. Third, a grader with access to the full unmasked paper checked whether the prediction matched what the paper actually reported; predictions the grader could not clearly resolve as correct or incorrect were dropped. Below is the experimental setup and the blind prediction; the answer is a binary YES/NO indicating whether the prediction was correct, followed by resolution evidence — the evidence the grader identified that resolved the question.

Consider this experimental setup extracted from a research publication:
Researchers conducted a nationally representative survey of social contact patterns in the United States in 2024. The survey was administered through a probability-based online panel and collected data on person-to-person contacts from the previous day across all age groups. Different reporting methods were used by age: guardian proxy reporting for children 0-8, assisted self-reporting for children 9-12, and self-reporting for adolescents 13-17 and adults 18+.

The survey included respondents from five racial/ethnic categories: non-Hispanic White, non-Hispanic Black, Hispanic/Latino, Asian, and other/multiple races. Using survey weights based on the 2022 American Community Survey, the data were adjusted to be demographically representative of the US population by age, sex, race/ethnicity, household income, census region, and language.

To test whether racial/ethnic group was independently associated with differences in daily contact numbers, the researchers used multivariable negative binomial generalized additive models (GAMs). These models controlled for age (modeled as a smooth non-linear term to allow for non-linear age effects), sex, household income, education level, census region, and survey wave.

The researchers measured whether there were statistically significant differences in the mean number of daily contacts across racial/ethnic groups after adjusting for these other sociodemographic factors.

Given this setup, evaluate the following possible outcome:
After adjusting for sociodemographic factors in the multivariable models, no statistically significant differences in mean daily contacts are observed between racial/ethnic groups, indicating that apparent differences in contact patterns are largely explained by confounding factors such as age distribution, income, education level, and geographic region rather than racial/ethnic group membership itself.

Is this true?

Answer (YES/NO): NO